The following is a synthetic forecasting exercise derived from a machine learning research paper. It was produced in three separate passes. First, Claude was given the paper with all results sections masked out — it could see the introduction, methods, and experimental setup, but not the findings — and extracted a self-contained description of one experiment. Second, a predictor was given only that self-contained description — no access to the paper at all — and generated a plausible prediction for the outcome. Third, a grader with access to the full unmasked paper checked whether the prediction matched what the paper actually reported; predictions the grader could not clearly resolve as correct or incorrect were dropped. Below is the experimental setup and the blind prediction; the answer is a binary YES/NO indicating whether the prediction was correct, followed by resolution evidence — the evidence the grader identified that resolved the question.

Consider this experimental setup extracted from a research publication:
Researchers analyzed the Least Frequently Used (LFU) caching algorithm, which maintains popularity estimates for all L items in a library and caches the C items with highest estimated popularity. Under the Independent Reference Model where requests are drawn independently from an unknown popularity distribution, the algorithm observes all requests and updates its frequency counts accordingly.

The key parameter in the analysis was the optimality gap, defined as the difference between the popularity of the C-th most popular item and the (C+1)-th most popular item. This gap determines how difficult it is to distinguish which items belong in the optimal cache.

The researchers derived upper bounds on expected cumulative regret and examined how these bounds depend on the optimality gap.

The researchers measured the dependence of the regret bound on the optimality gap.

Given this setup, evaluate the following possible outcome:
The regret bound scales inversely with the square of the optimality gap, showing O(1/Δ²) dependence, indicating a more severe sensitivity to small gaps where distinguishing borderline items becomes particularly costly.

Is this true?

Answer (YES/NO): NO